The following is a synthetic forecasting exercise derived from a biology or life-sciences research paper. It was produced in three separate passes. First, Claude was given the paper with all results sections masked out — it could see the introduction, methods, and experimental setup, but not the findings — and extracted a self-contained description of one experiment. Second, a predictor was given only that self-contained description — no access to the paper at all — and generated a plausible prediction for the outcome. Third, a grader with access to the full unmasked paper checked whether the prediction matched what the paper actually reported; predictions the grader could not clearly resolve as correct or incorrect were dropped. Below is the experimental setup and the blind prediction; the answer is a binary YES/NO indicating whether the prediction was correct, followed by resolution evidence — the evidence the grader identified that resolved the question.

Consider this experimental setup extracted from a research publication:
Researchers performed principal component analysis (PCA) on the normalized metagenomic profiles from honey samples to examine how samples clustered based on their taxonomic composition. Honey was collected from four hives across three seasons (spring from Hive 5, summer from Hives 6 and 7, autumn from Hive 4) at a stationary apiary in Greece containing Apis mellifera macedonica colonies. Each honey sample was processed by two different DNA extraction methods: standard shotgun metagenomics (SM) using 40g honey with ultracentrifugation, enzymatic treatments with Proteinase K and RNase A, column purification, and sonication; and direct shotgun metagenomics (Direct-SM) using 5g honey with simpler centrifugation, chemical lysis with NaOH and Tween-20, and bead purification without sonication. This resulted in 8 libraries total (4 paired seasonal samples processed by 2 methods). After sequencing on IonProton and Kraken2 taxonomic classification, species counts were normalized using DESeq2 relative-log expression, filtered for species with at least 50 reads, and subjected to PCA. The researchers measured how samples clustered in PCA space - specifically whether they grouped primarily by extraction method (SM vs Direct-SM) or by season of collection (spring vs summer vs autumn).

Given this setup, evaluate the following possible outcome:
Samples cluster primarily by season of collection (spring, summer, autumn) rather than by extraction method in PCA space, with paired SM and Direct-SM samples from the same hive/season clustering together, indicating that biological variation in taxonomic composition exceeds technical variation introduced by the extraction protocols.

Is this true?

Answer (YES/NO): YES